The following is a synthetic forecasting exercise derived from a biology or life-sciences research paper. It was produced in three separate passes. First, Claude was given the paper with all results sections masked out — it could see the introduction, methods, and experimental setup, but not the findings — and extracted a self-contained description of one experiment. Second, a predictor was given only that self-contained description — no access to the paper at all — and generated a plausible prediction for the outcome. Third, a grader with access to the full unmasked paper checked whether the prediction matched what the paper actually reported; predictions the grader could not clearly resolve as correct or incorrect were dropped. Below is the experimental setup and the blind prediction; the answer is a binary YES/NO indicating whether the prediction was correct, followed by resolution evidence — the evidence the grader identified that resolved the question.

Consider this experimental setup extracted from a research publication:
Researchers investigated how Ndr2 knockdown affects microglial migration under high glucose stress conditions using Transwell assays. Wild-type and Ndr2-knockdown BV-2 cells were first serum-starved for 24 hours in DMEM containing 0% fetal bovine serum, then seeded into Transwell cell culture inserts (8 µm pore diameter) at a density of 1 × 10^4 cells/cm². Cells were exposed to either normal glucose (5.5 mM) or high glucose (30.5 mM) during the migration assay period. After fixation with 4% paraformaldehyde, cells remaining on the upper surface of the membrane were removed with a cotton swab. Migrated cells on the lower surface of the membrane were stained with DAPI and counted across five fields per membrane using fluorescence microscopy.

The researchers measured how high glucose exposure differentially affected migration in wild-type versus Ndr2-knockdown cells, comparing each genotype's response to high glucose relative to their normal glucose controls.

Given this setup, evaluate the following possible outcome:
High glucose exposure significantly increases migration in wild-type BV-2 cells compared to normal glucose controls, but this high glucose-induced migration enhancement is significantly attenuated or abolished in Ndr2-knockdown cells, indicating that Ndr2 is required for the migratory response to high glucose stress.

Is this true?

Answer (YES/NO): NO